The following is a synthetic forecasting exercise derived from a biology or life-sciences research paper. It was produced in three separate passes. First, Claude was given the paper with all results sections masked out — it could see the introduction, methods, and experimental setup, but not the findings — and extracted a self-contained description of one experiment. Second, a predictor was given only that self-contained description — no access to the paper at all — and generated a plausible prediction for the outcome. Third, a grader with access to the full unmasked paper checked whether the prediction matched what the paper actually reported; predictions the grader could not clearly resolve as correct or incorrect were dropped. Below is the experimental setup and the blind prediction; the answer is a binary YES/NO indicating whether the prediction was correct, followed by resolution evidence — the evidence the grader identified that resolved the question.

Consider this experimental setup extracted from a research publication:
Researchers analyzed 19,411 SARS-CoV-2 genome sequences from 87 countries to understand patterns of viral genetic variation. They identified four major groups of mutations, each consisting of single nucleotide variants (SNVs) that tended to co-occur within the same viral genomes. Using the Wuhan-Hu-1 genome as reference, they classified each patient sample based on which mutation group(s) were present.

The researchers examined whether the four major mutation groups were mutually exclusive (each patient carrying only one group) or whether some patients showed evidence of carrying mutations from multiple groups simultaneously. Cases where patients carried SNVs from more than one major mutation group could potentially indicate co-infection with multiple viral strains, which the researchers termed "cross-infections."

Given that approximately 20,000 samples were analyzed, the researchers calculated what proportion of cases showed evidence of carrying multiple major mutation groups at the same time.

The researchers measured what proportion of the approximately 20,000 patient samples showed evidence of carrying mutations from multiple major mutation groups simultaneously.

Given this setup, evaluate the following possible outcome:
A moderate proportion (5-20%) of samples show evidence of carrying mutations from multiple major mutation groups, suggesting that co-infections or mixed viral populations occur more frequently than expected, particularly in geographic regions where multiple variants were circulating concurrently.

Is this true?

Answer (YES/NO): NO